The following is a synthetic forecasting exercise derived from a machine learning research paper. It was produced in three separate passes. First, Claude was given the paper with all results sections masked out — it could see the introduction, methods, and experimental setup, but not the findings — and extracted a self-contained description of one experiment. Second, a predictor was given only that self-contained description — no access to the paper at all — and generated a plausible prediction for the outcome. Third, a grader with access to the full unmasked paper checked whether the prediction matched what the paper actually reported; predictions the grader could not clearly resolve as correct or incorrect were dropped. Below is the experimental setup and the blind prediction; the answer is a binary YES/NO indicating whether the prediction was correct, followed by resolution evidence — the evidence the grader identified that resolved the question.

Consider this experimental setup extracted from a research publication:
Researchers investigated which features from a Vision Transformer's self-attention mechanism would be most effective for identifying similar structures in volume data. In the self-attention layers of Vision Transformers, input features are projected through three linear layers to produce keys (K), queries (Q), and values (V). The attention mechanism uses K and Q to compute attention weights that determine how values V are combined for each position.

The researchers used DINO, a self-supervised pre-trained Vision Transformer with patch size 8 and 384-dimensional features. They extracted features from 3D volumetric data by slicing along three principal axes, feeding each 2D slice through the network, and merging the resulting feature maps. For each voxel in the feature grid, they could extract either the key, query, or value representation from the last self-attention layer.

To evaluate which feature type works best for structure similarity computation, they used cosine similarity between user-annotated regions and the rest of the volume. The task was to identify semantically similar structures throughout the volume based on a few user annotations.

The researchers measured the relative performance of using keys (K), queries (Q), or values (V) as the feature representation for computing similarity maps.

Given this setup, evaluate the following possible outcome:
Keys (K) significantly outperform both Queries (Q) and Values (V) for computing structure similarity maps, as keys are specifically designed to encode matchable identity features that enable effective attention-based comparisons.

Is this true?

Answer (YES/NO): NO